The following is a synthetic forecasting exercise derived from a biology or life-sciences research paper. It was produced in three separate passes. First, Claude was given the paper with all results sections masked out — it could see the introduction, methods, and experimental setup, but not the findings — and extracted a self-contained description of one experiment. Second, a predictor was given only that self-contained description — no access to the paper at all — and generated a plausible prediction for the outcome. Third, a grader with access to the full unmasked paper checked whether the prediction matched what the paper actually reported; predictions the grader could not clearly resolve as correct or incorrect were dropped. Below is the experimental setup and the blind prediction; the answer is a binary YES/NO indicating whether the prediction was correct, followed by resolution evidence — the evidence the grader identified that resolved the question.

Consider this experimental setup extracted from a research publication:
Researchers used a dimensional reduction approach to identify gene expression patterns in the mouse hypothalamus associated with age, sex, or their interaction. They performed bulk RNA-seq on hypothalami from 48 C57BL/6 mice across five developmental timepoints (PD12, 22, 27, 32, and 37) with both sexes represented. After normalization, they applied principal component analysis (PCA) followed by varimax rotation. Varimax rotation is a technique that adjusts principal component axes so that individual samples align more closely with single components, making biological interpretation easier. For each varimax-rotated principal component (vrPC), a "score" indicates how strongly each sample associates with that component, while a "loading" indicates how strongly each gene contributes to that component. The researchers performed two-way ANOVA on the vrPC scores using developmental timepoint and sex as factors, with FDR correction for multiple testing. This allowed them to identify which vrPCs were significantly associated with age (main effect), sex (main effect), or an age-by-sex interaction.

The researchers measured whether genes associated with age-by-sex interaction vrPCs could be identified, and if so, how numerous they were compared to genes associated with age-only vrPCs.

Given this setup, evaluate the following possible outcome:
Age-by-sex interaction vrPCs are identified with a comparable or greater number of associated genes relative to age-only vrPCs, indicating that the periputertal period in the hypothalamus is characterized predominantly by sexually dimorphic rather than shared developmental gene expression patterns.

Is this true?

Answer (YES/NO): NO